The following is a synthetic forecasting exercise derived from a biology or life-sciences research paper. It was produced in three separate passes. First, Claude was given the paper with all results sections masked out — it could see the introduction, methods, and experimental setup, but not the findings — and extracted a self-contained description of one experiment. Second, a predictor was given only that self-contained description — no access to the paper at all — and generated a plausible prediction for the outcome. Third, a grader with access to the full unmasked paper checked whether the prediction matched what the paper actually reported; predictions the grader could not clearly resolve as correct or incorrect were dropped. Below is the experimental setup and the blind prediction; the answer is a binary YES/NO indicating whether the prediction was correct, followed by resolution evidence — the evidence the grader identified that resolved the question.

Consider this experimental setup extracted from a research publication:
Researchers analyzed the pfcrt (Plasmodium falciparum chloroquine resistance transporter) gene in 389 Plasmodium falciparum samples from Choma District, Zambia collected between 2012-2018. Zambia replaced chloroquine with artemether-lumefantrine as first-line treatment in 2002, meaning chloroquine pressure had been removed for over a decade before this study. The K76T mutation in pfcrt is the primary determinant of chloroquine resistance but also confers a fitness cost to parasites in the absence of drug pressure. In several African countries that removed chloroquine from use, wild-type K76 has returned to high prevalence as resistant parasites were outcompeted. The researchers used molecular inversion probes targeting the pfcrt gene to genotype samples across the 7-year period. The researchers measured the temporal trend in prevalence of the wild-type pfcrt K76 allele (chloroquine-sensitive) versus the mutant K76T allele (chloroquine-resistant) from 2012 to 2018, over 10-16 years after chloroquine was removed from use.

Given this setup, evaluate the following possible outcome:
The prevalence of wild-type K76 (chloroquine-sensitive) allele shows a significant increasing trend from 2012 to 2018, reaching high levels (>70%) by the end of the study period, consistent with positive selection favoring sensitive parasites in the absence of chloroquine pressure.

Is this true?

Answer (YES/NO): NO